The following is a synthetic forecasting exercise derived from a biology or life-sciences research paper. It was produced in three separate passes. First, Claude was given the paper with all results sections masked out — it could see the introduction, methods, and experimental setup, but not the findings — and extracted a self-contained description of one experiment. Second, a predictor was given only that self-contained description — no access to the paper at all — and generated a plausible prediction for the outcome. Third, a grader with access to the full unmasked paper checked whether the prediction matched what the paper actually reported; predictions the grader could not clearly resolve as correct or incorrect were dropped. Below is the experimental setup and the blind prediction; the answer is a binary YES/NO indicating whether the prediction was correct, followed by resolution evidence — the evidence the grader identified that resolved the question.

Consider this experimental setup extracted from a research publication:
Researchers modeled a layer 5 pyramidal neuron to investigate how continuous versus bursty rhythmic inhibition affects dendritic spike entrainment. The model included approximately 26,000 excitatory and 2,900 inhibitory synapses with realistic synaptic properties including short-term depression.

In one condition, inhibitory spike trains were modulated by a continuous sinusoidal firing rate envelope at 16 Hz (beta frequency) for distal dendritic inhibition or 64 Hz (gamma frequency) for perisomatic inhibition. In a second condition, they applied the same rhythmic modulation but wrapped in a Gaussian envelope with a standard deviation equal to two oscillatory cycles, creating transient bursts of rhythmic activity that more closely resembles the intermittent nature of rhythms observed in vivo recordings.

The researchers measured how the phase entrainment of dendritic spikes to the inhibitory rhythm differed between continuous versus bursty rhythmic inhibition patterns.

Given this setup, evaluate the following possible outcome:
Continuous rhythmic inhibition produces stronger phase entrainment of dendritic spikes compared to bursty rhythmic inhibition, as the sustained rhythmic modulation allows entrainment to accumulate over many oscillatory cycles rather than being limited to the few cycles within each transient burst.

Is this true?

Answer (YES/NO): NO